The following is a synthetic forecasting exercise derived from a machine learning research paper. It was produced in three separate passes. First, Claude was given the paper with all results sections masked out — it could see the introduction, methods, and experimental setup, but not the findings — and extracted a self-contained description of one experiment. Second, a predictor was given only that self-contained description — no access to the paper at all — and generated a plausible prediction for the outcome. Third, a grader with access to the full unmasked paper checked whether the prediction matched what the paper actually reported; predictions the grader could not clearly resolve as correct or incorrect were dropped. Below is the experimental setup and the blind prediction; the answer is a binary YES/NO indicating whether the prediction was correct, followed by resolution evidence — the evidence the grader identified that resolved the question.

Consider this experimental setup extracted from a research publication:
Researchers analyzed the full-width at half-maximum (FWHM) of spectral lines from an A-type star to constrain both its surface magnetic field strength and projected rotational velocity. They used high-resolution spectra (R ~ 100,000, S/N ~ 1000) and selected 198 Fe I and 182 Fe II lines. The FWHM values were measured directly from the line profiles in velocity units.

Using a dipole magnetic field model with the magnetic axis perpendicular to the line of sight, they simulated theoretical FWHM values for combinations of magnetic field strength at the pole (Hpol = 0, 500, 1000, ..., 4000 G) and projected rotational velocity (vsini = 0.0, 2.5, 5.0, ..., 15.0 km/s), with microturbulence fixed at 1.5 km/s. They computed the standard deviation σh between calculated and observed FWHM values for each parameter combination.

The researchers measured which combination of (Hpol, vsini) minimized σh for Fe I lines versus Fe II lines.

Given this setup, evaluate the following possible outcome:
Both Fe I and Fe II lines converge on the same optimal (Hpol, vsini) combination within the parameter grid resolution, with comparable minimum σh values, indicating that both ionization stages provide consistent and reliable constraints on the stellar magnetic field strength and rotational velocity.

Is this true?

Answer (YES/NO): YES